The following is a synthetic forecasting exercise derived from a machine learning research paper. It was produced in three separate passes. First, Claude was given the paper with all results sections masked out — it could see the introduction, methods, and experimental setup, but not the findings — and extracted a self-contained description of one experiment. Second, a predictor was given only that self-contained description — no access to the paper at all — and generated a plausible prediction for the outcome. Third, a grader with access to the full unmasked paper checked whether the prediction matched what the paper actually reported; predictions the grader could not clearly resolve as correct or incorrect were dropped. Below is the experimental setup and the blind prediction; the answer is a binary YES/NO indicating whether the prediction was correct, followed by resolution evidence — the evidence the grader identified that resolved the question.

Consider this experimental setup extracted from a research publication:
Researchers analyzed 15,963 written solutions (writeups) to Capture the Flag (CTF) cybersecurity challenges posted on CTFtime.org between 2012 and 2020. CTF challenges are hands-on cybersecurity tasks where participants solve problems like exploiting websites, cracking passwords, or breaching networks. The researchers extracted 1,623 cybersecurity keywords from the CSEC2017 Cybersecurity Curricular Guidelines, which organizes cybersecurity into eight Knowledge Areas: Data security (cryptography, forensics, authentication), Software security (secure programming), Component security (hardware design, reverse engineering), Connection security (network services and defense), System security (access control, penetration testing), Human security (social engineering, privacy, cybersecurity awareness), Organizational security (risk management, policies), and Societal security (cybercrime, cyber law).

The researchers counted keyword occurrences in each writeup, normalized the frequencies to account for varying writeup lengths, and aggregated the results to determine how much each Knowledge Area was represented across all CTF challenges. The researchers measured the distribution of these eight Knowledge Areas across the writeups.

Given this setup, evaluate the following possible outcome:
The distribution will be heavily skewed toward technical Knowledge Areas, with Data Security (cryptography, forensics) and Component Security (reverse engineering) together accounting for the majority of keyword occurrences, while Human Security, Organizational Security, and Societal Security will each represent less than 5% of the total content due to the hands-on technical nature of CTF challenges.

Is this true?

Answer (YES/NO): NO